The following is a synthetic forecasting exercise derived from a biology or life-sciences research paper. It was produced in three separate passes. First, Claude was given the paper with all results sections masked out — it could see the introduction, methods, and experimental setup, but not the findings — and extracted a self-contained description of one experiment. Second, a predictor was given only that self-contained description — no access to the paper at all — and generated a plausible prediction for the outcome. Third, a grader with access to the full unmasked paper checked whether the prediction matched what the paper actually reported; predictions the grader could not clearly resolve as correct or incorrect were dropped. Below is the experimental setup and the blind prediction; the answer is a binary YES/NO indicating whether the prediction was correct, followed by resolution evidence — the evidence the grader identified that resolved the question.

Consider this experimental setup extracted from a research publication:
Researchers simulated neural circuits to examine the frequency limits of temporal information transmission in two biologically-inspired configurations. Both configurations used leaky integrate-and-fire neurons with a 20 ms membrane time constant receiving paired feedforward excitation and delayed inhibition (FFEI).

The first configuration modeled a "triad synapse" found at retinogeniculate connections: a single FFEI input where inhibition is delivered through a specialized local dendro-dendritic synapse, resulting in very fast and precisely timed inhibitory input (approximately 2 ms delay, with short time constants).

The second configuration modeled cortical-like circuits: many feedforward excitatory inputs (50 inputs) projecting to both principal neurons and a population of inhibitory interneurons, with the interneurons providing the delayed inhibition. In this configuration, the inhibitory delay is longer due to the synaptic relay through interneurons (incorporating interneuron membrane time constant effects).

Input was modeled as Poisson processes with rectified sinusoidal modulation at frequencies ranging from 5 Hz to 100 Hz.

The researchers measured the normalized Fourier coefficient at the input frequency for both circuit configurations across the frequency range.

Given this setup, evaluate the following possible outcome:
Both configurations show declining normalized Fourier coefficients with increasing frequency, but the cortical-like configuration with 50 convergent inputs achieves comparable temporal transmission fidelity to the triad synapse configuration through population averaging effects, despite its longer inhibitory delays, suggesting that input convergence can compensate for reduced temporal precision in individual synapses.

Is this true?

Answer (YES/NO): NO